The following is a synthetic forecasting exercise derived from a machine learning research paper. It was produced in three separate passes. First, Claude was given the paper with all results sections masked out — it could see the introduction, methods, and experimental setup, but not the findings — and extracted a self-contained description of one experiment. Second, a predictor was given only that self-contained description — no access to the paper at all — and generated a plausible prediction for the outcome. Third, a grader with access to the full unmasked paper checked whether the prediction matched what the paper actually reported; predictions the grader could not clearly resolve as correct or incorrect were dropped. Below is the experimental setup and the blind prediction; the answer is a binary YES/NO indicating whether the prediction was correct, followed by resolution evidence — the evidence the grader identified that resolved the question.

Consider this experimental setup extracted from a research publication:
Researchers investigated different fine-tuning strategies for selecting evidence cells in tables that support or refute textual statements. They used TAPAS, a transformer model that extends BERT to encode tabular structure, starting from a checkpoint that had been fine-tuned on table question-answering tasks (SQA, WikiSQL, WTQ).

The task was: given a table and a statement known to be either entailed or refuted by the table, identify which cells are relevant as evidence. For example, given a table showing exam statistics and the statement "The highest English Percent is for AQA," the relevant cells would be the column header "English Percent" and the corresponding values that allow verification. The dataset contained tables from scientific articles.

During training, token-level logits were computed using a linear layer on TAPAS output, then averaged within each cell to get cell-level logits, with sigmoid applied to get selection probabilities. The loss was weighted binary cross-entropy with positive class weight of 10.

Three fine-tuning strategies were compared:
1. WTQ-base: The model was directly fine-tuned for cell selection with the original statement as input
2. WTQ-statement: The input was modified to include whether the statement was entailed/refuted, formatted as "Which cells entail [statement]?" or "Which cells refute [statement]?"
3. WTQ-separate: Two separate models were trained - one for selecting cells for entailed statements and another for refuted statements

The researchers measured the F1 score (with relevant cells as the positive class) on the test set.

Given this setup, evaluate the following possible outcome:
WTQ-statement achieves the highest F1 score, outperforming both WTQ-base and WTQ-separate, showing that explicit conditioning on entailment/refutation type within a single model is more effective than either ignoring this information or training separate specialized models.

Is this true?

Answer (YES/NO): NO